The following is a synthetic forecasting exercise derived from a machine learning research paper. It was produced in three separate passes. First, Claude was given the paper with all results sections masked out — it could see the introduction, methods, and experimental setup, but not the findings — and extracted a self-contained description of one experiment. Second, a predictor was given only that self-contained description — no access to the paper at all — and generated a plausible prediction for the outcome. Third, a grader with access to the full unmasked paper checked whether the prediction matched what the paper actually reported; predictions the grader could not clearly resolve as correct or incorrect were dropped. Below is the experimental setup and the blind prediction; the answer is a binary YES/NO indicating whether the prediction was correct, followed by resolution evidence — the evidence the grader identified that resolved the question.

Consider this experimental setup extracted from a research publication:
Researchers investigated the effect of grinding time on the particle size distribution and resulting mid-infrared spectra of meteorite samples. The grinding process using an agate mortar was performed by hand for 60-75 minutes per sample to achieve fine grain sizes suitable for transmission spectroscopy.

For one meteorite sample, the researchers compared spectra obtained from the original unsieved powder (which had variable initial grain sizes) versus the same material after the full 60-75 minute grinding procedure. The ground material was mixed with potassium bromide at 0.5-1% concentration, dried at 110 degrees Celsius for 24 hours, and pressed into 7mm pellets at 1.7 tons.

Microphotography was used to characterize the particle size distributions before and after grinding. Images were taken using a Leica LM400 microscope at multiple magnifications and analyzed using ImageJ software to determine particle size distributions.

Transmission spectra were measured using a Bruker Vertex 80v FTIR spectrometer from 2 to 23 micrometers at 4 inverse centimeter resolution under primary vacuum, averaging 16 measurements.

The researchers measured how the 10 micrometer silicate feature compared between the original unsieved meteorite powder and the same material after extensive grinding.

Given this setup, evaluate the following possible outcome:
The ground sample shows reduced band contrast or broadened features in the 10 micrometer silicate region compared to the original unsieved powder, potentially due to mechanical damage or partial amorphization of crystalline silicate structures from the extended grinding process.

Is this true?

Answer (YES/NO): NO